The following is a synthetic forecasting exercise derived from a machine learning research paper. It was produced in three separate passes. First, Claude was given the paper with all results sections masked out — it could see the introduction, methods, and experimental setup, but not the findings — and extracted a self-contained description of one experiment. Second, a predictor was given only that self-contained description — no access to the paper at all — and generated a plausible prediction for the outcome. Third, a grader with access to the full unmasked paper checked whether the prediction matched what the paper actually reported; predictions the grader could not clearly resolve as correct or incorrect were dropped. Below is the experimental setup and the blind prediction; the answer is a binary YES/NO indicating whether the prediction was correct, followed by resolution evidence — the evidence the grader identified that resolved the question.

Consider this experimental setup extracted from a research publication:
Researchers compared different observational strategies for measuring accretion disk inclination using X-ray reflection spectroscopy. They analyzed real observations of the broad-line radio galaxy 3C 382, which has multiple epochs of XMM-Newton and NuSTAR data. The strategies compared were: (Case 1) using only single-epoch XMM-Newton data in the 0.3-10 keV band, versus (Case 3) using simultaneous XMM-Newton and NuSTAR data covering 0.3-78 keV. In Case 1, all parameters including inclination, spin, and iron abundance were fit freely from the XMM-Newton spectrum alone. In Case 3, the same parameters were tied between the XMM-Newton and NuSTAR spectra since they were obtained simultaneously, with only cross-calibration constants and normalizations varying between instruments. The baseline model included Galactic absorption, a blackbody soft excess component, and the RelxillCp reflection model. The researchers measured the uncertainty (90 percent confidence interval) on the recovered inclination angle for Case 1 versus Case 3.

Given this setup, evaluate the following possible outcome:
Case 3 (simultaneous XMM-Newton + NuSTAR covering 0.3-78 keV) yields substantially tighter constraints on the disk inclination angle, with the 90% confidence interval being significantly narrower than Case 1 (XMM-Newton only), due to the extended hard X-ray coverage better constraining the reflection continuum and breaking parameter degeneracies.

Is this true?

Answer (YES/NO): YES